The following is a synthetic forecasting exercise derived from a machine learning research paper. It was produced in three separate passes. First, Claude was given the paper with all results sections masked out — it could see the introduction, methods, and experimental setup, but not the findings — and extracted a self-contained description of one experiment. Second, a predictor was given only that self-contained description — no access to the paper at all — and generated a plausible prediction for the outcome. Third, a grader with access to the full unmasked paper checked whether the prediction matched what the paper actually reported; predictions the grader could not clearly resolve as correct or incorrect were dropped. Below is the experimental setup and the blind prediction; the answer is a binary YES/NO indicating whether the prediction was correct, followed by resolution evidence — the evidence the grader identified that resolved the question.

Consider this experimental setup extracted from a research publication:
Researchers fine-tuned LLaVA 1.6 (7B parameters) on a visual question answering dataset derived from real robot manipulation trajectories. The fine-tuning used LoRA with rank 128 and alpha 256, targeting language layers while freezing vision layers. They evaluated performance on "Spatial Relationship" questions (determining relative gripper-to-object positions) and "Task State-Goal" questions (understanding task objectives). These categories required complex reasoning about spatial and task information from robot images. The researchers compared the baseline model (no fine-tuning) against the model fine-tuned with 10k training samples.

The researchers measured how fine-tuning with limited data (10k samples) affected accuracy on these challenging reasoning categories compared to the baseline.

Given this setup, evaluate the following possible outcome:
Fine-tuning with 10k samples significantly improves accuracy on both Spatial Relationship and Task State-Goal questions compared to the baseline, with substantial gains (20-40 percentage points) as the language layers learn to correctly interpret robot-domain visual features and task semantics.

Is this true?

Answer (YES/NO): NO